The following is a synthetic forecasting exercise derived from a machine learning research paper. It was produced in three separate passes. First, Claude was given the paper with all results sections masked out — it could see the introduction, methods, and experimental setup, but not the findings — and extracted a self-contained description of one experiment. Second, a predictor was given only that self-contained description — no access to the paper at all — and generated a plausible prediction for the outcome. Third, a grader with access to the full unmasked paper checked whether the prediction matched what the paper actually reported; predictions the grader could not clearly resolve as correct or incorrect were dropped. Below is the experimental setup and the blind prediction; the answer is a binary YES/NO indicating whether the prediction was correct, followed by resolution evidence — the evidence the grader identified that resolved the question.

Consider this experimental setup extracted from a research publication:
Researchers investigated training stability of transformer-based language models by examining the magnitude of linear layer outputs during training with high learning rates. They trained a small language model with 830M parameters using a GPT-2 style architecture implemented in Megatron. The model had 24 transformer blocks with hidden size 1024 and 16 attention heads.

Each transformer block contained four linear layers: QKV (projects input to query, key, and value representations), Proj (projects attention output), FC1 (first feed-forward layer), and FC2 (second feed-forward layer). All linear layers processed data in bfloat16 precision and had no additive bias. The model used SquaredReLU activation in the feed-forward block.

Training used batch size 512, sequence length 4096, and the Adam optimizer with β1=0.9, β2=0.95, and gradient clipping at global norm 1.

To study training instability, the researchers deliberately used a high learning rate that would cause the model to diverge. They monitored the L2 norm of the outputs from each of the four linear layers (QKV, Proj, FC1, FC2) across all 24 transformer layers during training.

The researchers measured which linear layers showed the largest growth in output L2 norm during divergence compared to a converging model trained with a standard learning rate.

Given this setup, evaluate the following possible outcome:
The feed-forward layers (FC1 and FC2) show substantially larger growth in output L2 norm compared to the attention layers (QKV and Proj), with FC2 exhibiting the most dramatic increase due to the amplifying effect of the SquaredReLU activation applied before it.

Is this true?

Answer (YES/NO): NO